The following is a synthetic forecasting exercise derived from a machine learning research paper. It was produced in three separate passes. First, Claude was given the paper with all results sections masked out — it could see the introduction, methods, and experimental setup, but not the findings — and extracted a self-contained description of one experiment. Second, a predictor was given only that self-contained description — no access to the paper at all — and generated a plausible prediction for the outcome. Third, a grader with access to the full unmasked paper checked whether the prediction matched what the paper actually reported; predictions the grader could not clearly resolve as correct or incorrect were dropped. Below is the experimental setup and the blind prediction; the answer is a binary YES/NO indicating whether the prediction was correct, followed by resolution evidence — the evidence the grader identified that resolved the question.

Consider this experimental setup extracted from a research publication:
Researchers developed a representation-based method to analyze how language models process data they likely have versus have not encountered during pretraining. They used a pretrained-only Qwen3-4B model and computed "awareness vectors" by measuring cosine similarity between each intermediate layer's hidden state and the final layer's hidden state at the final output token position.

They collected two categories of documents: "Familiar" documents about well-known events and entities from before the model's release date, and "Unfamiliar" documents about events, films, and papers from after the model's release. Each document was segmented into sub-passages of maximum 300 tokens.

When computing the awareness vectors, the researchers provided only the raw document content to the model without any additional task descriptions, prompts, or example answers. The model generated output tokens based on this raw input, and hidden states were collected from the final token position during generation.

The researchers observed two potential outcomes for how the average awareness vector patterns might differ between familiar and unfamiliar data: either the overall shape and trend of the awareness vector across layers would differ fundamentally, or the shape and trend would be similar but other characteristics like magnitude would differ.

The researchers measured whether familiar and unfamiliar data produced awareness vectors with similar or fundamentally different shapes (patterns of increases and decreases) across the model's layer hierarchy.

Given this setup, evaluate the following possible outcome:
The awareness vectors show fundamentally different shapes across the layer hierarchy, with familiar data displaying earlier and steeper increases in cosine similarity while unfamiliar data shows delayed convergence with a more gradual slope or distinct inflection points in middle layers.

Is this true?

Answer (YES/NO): NO